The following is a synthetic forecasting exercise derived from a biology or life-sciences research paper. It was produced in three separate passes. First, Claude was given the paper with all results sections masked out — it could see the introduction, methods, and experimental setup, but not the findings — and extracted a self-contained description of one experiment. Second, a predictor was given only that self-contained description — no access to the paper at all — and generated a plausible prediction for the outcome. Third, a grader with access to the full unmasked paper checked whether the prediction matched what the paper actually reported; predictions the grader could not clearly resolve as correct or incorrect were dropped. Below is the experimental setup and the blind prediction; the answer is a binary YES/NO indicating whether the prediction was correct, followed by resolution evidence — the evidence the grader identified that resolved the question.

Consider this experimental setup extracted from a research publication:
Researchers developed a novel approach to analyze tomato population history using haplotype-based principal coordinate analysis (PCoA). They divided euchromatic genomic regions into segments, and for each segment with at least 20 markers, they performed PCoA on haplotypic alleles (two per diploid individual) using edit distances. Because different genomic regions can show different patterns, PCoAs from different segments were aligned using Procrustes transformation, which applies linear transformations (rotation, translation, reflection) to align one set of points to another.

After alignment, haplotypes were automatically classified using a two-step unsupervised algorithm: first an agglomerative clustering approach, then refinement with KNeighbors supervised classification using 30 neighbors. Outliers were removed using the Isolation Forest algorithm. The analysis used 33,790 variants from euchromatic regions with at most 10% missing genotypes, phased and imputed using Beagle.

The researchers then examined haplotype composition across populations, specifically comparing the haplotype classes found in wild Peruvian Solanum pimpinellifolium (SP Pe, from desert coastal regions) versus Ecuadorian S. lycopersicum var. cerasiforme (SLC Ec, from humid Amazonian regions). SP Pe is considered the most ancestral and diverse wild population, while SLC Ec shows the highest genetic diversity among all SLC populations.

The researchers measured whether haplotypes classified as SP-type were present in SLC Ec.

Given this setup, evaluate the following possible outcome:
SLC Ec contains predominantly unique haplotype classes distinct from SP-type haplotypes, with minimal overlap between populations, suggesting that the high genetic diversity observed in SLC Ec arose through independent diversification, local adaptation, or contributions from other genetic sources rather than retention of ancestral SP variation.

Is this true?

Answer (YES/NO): NO